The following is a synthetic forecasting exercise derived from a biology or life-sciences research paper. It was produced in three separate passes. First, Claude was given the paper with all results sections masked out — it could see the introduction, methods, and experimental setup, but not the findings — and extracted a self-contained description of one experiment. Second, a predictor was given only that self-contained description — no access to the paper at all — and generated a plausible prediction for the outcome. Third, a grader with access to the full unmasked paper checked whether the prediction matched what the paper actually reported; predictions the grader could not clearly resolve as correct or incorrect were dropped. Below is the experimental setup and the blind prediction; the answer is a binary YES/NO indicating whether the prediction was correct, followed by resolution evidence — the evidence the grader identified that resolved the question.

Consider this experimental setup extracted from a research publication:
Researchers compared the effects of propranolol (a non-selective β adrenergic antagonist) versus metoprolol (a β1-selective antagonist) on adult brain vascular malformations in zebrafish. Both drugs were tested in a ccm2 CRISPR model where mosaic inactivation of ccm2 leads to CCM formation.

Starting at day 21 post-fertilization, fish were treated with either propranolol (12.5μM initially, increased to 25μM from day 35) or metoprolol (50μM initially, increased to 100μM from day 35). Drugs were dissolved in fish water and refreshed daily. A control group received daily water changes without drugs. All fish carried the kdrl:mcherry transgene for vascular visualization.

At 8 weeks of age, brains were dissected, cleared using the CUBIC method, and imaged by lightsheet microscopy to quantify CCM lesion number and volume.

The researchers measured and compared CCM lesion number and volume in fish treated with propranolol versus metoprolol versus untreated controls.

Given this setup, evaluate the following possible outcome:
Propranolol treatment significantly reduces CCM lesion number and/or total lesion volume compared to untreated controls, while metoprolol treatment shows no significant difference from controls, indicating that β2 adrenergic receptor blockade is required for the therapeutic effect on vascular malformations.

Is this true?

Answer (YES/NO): NO